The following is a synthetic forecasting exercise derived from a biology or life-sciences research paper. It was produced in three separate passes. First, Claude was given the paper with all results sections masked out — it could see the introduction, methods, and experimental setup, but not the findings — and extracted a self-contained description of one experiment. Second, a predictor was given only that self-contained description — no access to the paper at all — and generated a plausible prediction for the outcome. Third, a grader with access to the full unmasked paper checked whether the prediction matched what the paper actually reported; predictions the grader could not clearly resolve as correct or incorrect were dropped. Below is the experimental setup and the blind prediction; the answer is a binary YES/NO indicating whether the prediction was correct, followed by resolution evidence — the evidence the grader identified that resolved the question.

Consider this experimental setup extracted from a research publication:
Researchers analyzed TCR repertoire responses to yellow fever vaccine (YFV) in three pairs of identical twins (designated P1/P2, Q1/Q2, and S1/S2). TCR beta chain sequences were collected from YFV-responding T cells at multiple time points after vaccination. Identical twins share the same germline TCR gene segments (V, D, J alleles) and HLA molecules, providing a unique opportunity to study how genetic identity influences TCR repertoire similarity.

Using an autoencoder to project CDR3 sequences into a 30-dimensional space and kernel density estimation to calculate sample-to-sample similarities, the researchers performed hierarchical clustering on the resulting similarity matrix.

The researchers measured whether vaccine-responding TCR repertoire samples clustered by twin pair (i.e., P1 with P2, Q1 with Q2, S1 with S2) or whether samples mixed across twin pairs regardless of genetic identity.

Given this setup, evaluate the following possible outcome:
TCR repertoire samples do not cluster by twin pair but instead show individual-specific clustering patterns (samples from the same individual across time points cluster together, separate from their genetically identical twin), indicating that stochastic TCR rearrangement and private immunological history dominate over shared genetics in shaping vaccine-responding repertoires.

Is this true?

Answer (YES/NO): YES